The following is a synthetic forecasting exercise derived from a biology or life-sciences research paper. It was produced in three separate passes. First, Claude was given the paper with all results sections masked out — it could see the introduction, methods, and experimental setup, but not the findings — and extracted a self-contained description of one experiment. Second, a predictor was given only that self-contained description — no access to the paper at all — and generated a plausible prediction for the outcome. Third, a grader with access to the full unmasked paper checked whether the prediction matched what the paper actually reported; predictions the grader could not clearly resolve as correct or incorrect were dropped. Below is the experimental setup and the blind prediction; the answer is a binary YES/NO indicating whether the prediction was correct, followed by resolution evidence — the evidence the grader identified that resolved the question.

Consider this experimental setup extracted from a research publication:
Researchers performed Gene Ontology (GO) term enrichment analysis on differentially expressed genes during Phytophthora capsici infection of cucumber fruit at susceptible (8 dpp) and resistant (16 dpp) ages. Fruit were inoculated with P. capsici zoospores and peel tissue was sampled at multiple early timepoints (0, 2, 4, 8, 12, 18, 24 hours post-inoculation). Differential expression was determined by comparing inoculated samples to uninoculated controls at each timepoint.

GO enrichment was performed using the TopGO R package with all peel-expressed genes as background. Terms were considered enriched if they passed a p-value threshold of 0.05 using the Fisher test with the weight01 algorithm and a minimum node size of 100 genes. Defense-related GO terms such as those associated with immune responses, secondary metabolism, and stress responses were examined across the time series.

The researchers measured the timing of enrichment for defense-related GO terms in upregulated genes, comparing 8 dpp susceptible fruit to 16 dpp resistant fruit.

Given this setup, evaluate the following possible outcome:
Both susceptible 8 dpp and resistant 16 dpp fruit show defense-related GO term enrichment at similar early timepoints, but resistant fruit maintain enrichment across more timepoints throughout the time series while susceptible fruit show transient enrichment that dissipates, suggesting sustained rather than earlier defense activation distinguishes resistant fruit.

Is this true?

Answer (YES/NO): NO